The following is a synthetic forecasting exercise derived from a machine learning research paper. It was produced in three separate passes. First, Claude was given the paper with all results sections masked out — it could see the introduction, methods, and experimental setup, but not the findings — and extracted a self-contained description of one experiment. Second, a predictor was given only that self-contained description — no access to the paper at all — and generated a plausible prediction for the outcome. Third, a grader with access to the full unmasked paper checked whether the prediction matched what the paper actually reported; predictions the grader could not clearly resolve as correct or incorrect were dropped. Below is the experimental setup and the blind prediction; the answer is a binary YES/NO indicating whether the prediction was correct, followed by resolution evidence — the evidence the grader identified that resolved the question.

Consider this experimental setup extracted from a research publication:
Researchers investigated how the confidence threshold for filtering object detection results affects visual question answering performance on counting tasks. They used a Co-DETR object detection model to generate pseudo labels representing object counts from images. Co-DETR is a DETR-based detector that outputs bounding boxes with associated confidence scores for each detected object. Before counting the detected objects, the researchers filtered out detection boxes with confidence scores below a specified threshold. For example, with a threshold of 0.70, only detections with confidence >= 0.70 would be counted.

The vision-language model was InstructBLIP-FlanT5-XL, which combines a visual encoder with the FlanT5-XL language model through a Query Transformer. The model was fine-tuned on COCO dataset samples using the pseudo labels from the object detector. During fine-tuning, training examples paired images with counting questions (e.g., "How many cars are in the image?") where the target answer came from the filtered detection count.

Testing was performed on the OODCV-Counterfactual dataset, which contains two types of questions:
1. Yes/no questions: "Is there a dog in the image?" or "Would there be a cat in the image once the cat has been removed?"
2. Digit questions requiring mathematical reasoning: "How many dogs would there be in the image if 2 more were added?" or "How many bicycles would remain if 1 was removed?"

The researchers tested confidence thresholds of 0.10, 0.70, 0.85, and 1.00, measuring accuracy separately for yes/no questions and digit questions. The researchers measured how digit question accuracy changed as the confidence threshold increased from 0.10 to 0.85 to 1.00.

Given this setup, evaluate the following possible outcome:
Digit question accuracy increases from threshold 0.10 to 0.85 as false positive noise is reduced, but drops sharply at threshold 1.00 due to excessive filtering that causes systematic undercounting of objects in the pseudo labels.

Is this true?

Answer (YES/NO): YES